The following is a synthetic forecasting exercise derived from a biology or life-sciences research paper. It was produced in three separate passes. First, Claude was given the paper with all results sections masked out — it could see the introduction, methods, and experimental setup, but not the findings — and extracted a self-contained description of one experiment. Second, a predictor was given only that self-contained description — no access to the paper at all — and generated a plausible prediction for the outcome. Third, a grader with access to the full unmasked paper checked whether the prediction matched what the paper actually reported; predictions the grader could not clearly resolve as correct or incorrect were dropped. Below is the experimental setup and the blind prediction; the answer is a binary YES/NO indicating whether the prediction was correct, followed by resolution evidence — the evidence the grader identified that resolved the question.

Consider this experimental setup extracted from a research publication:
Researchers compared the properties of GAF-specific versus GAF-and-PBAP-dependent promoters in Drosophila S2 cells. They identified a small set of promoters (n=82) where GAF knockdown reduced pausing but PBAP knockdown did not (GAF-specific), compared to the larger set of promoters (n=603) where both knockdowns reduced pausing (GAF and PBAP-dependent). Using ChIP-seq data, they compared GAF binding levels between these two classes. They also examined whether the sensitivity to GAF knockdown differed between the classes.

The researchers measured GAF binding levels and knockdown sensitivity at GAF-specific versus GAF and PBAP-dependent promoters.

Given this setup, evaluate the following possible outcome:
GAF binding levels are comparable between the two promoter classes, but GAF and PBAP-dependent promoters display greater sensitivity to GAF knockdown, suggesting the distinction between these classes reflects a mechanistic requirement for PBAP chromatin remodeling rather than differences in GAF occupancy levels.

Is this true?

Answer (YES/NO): NO